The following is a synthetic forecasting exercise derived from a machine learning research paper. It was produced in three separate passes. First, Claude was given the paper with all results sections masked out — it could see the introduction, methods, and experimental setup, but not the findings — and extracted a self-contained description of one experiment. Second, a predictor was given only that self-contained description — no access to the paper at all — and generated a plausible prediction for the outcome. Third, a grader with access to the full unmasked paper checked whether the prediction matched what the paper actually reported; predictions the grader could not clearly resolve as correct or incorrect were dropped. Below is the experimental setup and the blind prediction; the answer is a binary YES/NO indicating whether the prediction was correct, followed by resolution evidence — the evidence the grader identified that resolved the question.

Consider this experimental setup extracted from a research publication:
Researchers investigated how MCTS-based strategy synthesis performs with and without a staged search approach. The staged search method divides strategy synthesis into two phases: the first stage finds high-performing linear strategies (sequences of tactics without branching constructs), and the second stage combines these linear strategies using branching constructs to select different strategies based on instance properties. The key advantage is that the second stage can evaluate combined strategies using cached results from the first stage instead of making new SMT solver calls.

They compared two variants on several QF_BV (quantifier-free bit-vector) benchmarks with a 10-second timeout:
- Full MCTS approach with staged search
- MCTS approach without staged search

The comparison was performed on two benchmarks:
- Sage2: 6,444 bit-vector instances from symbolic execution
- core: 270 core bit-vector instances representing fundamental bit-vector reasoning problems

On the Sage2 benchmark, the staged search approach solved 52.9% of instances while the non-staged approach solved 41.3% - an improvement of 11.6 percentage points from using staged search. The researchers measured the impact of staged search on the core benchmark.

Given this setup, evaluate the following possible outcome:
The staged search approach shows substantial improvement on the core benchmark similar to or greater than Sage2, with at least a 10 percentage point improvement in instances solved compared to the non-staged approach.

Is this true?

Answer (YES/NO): NO